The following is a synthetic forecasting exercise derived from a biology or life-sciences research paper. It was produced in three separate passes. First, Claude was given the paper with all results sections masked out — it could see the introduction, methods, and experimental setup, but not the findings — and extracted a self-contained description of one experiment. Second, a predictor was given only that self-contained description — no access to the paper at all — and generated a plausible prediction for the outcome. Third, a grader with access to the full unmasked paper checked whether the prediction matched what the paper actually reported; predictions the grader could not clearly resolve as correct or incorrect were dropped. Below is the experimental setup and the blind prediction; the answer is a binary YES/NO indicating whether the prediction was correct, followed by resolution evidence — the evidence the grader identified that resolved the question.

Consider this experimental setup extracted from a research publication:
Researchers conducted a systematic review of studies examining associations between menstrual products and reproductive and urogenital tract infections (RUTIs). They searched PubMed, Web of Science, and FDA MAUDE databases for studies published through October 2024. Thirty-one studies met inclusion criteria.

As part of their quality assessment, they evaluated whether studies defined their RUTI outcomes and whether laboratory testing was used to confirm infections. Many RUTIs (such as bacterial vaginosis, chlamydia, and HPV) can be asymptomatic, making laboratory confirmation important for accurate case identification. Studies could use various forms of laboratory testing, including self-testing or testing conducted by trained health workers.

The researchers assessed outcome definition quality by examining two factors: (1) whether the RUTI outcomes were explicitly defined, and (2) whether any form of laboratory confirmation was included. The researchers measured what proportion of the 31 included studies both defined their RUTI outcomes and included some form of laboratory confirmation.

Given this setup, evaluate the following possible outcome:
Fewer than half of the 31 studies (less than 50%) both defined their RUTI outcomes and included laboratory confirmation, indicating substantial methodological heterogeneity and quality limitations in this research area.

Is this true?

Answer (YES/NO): NO